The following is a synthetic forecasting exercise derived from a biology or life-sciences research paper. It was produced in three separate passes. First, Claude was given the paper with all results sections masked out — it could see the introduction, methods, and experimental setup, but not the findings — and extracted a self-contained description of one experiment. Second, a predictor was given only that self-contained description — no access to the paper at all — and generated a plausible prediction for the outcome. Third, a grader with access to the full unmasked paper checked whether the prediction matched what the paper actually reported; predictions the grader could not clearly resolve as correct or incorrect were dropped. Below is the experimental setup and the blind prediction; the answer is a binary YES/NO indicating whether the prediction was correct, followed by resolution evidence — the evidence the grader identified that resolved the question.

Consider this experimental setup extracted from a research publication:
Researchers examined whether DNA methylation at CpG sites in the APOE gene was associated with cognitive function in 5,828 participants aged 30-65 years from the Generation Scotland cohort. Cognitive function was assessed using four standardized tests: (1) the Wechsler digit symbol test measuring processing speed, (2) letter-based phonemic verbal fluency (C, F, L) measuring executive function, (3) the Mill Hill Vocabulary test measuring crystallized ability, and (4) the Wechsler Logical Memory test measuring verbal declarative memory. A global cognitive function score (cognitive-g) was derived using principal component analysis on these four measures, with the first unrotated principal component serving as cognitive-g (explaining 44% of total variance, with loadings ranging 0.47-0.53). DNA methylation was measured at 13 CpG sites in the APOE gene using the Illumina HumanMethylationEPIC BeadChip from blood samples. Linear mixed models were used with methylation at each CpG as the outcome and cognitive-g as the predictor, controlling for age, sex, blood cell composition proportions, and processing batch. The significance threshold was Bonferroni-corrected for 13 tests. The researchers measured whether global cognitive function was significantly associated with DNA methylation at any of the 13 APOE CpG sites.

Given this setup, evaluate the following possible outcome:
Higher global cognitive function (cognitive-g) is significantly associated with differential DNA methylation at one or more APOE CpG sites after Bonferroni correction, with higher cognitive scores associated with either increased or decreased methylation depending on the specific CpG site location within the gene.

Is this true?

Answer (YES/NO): NO